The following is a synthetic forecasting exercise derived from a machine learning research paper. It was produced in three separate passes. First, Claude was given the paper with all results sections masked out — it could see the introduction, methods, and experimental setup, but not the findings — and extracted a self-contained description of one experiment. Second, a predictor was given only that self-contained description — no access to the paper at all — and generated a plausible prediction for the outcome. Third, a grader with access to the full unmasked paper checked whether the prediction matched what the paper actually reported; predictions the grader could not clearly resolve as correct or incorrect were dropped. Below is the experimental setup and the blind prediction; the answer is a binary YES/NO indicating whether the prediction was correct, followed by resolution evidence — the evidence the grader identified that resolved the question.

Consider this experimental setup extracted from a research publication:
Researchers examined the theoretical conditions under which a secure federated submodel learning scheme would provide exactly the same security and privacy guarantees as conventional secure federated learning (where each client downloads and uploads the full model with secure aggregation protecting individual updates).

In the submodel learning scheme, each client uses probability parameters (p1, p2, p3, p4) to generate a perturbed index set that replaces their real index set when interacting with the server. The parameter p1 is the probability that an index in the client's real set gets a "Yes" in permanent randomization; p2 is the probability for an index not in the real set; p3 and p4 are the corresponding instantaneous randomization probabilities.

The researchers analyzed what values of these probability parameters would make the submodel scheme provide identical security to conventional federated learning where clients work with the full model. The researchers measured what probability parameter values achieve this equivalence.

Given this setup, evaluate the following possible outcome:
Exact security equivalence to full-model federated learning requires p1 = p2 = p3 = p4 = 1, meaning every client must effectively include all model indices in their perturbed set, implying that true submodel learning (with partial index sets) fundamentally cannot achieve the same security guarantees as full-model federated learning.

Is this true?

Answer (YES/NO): NO